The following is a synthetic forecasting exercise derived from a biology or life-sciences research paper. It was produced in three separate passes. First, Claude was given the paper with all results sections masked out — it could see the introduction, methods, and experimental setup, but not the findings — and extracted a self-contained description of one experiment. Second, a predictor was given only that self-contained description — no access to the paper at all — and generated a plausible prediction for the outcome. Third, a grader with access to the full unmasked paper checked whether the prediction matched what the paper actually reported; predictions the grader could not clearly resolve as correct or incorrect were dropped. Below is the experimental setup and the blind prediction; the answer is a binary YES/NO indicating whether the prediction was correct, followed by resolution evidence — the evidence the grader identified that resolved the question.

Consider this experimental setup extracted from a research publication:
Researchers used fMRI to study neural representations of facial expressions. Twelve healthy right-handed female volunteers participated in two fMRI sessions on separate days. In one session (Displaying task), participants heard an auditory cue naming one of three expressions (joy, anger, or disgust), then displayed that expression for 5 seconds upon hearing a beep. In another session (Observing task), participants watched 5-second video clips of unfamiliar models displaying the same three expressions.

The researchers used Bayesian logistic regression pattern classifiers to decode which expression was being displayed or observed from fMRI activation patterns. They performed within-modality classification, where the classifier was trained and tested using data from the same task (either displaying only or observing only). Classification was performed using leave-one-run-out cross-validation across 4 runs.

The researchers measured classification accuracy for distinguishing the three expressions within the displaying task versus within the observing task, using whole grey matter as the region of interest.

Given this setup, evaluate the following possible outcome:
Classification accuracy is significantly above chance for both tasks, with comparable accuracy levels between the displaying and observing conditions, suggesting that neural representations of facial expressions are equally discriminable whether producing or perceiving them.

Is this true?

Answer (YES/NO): NO